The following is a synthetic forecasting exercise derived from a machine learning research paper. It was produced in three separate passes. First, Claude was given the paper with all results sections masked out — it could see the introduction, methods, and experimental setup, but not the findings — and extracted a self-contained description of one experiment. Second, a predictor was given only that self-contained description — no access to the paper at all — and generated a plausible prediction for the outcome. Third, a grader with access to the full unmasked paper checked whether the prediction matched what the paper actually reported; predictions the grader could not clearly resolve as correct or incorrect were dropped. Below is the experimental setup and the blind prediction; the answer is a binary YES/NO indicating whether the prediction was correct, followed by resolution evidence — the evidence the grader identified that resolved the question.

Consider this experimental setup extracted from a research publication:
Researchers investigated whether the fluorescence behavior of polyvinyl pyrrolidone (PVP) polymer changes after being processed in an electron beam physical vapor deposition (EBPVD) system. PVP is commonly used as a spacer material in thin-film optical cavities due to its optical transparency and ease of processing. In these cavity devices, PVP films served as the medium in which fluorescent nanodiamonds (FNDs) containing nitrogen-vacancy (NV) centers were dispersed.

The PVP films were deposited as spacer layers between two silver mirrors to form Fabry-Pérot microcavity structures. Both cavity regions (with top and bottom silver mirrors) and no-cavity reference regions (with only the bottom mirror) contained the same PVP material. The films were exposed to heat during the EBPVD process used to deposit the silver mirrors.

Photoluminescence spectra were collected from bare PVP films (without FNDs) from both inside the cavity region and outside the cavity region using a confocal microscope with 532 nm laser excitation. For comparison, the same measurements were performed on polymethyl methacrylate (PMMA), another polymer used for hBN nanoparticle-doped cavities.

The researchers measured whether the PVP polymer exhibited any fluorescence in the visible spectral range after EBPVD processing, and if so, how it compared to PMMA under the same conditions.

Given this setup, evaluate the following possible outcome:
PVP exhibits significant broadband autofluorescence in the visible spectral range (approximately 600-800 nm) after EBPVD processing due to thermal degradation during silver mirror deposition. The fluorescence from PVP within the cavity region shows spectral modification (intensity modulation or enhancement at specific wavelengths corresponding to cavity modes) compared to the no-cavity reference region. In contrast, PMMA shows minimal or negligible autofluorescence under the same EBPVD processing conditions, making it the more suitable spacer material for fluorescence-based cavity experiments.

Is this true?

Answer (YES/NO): NO